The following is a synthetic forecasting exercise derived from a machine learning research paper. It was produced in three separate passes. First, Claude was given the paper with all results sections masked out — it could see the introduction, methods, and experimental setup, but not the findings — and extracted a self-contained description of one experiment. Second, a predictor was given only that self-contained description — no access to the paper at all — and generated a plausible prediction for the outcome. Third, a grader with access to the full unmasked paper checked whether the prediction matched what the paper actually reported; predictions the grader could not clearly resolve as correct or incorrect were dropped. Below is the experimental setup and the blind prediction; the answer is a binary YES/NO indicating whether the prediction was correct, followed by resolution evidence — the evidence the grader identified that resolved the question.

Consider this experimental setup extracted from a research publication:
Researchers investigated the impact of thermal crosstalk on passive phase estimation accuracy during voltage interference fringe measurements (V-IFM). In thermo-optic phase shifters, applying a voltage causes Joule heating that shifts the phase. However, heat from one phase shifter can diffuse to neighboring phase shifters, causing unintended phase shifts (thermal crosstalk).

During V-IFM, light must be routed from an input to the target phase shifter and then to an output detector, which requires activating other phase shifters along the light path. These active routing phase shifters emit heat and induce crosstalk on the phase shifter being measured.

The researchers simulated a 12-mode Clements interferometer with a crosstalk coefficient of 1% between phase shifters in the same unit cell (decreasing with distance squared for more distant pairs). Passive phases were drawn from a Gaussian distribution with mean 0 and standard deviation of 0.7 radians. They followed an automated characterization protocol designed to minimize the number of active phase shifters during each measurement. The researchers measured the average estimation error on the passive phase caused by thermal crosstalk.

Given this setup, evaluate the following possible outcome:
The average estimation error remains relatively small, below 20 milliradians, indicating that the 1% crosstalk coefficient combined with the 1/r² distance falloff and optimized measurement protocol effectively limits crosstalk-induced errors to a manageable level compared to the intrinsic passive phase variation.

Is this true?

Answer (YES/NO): NO